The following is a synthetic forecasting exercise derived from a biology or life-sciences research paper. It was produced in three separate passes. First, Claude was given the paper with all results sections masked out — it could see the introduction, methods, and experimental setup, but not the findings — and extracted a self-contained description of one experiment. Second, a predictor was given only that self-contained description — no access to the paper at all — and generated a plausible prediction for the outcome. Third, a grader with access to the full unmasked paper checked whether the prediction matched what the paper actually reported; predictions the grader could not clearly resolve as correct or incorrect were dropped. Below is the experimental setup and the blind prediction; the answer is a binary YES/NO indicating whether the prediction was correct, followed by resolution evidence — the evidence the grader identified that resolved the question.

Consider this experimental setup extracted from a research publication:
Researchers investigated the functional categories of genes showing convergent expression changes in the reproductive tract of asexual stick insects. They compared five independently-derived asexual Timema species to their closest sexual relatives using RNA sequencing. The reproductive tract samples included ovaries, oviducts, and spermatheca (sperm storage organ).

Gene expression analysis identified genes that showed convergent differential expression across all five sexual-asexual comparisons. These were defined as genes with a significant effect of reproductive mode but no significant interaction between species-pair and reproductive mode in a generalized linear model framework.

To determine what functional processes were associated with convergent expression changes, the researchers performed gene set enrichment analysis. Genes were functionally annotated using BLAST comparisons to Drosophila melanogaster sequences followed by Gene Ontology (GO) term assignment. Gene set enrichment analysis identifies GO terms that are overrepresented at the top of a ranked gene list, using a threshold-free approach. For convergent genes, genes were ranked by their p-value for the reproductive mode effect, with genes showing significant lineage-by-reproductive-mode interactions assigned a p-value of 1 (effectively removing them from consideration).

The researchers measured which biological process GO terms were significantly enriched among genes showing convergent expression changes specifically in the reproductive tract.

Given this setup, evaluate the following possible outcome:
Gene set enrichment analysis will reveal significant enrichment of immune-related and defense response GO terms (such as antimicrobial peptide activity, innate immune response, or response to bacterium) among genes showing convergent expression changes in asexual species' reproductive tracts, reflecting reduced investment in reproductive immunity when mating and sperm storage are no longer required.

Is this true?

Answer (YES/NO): NO